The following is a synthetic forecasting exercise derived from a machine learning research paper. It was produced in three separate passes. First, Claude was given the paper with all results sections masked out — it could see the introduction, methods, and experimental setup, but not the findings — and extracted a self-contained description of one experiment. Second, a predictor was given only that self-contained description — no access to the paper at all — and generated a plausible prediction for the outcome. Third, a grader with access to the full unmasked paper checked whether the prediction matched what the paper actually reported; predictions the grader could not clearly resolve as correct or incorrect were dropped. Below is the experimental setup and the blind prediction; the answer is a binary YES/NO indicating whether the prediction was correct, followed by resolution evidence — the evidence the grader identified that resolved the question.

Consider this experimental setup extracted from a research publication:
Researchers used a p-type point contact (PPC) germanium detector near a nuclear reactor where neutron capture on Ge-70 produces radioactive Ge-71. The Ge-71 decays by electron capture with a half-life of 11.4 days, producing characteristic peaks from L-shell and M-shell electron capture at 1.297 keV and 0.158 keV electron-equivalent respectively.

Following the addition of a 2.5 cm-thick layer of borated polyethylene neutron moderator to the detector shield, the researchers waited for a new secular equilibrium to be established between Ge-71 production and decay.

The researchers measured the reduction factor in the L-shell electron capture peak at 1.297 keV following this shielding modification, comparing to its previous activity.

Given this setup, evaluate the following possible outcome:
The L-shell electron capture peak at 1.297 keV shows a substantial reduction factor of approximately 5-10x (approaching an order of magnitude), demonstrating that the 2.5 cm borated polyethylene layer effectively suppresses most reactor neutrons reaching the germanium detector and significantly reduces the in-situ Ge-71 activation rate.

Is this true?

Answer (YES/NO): NO